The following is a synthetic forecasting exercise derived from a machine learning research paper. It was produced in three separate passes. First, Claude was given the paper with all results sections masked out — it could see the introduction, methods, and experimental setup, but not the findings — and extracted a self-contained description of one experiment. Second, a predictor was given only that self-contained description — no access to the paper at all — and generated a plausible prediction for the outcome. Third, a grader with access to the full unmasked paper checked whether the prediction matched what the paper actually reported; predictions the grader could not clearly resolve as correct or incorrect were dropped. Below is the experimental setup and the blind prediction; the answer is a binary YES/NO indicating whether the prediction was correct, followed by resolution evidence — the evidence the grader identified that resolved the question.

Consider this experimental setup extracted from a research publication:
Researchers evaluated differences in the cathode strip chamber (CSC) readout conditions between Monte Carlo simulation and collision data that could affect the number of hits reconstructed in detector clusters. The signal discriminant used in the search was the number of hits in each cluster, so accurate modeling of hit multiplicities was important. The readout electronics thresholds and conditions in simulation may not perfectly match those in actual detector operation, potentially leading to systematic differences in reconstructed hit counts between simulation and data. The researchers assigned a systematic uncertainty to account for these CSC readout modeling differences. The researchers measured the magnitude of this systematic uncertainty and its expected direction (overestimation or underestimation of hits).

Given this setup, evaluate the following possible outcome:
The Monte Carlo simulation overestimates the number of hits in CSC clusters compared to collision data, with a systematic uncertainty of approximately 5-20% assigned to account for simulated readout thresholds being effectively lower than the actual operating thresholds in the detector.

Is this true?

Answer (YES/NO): NO